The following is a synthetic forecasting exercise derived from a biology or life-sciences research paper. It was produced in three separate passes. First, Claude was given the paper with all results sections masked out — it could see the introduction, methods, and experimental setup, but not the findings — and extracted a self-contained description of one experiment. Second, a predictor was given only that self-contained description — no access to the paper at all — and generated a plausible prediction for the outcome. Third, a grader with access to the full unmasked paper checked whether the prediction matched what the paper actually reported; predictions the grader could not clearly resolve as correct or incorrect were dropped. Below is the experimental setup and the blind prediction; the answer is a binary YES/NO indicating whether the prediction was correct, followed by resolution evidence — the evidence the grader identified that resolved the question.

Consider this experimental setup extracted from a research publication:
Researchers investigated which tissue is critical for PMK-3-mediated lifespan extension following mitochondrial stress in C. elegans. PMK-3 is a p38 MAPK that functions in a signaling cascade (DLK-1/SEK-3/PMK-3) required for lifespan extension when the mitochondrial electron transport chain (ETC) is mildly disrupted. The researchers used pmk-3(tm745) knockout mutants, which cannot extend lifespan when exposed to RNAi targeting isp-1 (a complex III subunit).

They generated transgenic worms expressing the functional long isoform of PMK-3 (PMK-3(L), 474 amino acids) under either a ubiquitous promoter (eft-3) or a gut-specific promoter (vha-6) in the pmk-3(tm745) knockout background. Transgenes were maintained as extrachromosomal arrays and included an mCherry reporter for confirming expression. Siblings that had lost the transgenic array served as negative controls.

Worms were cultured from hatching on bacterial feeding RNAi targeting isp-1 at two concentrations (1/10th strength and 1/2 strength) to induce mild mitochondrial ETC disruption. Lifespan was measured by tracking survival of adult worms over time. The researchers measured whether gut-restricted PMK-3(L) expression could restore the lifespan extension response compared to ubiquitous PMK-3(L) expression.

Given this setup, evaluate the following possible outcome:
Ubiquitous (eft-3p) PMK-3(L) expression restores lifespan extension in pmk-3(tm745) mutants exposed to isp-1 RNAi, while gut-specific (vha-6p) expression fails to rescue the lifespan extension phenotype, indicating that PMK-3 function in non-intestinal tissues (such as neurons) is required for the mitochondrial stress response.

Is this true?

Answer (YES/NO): NO